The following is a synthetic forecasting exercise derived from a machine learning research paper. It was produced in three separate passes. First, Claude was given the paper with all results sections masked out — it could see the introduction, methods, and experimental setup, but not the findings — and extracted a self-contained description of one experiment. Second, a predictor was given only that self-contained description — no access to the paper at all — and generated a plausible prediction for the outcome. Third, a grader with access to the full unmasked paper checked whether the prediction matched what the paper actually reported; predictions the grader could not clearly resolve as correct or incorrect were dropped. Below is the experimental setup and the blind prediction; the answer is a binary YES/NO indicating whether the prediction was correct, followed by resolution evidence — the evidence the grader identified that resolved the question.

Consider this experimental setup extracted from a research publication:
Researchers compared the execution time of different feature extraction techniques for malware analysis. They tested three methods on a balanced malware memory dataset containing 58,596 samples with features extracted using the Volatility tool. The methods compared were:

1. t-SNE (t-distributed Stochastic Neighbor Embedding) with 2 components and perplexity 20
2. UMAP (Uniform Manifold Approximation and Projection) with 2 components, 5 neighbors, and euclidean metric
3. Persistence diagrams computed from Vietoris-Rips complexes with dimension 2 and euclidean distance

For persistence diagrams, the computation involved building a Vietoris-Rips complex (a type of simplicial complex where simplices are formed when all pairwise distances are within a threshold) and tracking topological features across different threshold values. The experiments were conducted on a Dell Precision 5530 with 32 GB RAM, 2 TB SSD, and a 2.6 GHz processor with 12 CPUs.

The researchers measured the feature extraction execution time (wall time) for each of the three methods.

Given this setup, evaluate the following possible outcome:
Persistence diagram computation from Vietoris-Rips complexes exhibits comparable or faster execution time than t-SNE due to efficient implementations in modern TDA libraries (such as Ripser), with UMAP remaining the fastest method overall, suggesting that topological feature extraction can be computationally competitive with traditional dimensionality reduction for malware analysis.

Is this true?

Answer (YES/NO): NO